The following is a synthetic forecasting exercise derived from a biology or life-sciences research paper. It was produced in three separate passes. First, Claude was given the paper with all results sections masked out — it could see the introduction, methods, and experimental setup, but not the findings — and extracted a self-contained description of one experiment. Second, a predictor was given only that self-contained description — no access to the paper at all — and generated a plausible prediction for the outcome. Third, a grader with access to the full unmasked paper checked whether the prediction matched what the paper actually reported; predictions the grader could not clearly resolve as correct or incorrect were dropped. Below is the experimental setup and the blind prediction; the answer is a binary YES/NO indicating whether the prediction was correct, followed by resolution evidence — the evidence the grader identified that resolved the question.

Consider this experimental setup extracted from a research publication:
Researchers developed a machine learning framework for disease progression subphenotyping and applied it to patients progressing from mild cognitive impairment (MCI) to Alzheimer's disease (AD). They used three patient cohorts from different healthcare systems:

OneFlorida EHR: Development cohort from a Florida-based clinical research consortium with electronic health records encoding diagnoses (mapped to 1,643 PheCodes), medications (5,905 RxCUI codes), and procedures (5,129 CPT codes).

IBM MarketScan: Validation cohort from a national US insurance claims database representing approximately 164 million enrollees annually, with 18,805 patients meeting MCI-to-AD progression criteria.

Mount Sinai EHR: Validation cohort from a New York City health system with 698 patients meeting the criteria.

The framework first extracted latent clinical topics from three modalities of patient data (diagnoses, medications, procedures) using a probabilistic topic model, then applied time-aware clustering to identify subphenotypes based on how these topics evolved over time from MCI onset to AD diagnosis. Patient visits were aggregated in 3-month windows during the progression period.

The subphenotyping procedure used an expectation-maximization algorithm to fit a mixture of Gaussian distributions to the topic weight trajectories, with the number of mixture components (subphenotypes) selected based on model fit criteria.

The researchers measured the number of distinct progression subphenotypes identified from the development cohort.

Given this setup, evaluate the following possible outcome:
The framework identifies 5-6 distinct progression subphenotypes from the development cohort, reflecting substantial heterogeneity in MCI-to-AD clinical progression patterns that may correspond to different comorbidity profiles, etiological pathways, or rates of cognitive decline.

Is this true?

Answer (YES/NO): YES